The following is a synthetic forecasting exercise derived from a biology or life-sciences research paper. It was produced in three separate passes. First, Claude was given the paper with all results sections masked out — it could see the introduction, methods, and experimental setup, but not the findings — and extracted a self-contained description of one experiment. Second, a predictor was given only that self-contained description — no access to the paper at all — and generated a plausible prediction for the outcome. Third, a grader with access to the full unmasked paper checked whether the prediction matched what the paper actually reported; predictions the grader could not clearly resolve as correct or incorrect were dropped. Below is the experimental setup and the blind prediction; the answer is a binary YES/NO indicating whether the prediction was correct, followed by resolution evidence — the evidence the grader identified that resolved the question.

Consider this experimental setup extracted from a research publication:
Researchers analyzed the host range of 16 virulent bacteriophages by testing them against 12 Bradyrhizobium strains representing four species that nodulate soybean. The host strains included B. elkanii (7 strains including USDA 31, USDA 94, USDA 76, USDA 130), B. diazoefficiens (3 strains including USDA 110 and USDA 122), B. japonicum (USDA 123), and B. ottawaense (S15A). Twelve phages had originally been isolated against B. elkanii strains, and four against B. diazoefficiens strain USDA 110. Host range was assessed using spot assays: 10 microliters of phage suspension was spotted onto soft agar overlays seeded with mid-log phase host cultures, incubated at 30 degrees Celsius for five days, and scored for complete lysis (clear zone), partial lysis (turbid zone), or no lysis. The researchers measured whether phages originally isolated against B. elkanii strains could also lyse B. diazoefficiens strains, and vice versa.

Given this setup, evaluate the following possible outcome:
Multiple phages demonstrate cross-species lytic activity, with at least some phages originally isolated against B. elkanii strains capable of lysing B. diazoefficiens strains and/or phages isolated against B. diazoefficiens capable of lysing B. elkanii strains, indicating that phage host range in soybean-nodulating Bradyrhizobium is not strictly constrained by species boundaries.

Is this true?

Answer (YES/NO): NO